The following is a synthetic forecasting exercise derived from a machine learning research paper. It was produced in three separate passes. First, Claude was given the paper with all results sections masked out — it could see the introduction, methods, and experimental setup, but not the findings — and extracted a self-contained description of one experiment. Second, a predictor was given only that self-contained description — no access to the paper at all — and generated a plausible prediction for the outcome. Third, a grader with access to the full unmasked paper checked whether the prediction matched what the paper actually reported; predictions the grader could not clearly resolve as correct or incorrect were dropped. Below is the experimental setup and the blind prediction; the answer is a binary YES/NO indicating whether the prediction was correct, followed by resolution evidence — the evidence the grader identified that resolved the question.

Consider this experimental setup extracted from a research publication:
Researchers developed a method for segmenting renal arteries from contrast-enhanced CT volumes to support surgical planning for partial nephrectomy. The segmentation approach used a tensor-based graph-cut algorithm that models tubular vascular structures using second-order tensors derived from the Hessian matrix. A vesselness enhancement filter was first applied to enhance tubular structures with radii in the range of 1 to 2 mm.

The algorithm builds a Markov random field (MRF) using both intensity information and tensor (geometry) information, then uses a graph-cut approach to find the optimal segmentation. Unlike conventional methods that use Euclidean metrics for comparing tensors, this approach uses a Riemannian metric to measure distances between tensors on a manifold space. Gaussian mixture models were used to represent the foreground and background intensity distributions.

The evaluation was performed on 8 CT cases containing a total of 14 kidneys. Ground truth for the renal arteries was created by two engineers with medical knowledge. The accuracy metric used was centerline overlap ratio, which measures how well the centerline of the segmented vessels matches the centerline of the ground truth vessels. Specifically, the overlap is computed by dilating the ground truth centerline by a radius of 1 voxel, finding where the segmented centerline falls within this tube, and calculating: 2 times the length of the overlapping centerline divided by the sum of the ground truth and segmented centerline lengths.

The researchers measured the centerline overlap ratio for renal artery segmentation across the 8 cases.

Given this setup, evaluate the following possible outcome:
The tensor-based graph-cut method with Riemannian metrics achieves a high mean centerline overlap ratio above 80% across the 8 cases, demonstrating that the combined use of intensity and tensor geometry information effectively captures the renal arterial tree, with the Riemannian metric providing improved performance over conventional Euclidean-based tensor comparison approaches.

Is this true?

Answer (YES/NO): NO